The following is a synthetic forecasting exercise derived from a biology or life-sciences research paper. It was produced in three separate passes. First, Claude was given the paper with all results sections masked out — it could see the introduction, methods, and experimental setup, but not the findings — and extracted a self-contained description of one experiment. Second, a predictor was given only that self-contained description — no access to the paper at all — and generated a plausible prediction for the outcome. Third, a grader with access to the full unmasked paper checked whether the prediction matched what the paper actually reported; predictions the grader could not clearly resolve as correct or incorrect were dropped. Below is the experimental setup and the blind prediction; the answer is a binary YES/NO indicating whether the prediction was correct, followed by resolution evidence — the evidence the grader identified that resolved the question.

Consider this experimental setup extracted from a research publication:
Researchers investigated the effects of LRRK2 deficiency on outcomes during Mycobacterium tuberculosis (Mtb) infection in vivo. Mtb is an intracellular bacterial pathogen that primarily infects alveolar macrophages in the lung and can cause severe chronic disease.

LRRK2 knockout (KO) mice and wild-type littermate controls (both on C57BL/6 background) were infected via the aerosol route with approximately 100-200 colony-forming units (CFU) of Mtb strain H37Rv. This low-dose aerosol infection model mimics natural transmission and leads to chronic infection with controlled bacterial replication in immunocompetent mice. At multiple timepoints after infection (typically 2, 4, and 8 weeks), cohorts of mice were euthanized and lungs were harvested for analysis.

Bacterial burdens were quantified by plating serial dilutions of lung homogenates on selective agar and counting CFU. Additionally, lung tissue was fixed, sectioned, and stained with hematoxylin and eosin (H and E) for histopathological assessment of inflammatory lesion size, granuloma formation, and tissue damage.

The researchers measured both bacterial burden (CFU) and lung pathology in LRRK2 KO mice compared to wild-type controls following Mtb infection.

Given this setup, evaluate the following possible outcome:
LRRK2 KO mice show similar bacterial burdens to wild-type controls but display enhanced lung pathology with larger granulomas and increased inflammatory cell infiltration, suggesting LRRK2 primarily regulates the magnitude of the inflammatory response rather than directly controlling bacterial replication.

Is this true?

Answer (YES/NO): YES